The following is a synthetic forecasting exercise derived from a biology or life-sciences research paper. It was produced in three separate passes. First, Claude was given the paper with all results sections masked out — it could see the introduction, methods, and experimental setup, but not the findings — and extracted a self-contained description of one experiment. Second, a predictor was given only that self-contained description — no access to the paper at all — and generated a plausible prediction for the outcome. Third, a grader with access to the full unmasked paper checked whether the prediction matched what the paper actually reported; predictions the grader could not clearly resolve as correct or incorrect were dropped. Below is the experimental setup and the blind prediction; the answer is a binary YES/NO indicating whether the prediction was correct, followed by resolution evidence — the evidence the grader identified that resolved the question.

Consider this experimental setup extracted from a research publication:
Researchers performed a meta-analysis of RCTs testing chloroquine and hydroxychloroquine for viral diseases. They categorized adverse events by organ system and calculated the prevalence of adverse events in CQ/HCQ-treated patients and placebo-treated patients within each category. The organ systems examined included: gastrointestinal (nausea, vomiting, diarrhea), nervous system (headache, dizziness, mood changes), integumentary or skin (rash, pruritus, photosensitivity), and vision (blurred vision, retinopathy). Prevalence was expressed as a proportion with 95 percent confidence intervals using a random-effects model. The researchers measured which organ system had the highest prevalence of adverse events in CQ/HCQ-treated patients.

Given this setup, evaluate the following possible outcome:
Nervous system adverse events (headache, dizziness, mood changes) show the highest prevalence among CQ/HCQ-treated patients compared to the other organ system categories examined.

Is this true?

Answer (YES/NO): YES